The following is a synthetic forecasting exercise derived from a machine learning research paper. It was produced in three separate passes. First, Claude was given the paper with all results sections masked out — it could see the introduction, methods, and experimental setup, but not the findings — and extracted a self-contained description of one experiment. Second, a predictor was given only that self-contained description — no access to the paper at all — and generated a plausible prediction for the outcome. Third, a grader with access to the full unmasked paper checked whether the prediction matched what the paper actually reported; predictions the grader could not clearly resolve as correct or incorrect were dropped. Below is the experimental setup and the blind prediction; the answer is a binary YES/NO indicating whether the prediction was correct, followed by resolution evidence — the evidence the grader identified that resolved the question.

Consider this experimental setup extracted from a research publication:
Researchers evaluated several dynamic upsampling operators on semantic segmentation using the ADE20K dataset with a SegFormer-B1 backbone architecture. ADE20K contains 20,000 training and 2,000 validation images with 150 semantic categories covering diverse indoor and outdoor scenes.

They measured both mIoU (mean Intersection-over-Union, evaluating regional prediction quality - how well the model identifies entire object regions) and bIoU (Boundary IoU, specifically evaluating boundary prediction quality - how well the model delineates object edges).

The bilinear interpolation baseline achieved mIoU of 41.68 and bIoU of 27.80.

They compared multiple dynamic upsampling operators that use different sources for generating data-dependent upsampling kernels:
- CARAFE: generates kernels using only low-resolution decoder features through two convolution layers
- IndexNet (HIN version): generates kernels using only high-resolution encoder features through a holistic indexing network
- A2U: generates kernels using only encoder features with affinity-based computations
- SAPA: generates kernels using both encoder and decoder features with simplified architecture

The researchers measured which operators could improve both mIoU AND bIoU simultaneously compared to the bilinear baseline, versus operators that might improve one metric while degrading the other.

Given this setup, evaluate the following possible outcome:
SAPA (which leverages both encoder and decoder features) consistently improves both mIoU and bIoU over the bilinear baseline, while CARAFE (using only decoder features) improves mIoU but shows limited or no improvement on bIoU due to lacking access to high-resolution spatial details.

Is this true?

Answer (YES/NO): NO